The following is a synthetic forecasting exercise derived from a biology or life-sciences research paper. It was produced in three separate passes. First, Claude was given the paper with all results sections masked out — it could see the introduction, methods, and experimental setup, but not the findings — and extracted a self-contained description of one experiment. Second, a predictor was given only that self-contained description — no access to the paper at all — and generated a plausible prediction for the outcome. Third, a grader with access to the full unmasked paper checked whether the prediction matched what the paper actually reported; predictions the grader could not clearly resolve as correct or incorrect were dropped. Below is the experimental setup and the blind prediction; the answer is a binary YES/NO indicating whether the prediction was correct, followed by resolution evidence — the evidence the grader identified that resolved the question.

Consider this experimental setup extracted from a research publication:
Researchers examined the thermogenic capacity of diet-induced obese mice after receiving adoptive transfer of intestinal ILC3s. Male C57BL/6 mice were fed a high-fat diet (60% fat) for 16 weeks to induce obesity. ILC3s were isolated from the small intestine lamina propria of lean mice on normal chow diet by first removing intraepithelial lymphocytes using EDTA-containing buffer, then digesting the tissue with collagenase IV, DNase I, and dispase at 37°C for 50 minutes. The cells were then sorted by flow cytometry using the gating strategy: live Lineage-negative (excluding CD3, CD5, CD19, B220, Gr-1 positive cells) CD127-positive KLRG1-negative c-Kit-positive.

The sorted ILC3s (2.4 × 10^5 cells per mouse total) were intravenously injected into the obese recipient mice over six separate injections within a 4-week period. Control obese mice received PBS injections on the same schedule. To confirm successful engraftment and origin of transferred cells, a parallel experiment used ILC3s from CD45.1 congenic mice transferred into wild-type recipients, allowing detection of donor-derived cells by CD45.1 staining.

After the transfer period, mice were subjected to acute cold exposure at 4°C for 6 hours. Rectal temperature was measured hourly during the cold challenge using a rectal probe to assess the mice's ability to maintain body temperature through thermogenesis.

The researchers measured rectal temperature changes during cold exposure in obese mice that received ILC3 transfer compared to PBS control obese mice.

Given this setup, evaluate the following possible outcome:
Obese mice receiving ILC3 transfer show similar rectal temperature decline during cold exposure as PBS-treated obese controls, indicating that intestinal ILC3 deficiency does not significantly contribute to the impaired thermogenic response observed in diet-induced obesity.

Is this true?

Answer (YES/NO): NO